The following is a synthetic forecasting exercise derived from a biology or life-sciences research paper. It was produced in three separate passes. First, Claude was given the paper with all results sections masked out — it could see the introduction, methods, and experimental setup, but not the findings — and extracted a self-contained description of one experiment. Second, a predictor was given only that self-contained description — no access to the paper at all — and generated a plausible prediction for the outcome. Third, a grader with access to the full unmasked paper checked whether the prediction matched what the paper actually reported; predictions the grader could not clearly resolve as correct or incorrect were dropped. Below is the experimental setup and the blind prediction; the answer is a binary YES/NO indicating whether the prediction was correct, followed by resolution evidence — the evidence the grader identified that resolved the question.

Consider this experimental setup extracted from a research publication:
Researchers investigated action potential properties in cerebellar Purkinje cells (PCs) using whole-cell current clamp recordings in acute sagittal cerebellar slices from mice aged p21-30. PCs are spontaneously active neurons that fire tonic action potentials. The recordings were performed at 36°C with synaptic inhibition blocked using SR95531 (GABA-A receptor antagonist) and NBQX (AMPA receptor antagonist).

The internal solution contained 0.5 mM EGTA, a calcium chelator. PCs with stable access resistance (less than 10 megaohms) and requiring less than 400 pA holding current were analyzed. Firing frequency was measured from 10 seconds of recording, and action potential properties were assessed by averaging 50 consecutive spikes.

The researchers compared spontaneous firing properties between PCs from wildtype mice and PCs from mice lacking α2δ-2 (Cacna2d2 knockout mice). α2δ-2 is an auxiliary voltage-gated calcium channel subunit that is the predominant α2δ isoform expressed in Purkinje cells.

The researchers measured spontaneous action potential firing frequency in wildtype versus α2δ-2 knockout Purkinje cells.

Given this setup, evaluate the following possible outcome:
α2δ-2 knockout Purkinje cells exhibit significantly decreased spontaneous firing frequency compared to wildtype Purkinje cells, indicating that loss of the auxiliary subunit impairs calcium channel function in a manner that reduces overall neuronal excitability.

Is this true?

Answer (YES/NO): YES